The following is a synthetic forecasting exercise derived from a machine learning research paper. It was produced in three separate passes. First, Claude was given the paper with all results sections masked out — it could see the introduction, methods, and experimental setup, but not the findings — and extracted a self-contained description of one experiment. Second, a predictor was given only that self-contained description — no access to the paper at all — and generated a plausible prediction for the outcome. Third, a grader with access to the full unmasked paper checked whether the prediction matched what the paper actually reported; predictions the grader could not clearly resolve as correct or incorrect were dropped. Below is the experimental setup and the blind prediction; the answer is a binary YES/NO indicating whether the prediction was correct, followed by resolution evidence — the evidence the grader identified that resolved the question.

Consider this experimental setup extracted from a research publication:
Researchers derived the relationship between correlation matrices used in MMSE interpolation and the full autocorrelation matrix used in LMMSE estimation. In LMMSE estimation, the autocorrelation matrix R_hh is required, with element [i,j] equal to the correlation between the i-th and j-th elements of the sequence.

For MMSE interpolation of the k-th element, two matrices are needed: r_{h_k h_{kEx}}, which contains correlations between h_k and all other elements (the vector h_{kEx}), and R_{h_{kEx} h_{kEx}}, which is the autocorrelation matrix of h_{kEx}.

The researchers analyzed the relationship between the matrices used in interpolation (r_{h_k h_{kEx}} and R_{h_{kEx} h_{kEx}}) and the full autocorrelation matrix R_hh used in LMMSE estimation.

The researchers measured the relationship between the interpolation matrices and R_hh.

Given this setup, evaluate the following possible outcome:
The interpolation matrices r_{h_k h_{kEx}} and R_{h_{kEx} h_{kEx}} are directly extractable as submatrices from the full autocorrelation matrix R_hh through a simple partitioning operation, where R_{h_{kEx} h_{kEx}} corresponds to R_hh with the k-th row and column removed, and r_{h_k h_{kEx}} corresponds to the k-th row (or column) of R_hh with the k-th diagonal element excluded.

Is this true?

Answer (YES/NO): YES